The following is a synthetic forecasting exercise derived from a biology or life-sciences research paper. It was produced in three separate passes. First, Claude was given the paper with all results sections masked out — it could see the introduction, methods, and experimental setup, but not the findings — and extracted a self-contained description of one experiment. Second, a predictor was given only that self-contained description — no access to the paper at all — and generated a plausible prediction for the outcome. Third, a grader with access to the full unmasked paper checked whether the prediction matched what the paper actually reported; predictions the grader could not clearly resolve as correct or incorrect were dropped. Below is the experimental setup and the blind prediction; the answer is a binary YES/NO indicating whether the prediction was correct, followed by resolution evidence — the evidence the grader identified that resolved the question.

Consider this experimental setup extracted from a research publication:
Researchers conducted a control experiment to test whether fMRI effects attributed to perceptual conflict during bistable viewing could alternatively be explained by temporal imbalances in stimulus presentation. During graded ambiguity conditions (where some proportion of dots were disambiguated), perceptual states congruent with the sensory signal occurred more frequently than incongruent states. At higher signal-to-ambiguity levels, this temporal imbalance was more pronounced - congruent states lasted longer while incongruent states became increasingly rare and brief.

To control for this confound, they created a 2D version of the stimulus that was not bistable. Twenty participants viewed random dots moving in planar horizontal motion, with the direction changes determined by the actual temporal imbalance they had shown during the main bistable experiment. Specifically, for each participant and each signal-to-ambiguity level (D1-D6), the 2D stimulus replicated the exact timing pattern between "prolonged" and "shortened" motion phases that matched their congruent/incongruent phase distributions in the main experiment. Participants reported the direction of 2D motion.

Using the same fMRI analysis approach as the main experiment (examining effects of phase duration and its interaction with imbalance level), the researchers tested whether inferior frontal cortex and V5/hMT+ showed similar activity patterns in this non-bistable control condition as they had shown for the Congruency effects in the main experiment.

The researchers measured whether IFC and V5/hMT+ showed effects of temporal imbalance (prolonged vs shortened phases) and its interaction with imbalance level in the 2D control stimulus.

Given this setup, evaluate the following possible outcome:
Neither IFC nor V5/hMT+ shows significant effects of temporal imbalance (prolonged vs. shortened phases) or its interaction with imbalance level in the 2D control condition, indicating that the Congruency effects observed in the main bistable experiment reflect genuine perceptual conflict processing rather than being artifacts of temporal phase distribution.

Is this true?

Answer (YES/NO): YES